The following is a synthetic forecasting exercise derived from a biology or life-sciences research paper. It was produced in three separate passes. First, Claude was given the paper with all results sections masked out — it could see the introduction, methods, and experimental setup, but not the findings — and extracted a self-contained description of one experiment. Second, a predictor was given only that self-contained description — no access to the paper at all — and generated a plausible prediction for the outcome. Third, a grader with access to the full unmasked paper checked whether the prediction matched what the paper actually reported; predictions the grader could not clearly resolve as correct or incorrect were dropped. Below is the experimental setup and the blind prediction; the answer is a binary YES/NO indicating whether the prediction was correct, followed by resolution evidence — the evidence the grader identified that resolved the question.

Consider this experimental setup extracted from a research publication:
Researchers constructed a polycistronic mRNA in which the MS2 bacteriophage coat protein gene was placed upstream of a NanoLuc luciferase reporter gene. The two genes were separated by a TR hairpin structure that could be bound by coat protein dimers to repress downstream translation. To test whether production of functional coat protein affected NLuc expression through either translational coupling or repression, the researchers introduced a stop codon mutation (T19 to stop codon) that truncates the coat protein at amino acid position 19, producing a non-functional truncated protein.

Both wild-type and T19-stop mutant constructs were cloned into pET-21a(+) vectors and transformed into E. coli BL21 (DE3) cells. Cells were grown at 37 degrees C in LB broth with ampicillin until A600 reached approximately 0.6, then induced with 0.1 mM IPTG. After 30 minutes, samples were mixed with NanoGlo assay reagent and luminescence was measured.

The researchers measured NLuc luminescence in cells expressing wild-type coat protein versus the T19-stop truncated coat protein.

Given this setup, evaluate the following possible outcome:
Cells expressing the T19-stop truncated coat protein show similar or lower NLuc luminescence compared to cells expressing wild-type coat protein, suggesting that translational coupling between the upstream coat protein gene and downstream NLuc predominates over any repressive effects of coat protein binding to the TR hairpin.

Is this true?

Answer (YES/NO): YES